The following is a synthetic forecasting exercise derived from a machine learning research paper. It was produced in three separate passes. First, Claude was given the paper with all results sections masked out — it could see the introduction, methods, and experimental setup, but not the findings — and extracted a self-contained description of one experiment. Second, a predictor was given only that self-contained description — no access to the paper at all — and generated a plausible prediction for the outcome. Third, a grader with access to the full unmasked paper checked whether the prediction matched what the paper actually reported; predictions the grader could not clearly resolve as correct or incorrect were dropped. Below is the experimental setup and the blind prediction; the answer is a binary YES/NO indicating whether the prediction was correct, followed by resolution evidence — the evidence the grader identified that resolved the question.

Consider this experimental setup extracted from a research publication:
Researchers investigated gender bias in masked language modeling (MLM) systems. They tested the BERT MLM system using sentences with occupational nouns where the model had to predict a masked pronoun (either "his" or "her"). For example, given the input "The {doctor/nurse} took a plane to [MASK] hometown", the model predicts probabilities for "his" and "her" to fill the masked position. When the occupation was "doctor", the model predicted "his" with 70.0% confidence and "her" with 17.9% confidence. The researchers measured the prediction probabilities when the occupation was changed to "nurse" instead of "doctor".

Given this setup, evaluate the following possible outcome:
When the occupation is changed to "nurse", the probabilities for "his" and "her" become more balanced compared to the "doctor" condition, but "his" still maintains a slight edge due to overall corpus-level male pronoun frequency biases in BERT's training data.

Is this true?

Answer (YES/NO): NO